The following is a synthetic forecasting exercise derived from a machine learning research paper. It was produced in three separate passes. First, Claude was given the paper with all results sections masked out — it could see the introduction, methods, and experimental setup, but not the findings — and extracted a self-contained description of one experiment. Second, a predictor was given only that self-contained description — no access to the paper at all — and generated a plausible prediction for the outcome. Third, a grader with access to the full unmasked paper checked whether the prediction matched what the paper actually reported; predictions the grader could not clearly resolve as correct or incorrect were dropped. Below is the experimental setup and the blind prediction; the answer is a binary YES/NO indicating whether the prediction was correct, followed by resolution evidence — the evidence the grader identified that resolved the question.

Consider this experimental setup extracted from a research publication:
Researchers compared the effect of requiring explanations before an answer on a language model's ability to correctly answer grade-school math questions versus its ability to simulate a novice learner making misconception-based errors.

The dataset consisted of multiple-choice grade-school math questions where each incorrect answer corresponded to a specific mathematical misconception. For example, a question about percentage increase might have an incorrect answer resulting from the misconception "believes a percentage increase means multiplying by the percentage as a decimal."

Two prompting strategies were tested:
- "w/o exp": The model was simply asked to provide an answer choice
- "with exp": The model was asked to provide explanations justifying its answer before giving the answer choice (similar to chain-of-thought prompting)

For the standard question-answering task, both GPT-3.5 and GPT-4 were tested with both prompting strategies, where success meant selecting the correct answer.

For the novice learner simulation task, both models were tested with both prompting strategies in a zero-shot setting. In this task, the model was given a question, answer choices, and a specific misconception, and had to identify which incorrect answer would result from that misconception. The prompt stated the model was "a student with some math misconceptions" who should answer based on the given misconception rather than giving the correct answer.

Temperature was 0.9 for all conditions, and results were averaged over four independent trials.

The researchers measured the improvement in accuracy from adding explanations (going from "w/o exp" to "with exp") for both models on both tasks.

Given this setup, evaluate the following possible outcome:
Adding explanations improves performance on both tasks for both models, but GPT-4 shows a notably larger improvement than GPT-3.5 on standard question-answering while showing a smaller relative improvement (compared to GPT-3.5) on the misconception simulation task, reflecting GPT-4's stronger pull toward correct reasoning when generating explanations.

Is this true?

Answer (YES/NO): NO